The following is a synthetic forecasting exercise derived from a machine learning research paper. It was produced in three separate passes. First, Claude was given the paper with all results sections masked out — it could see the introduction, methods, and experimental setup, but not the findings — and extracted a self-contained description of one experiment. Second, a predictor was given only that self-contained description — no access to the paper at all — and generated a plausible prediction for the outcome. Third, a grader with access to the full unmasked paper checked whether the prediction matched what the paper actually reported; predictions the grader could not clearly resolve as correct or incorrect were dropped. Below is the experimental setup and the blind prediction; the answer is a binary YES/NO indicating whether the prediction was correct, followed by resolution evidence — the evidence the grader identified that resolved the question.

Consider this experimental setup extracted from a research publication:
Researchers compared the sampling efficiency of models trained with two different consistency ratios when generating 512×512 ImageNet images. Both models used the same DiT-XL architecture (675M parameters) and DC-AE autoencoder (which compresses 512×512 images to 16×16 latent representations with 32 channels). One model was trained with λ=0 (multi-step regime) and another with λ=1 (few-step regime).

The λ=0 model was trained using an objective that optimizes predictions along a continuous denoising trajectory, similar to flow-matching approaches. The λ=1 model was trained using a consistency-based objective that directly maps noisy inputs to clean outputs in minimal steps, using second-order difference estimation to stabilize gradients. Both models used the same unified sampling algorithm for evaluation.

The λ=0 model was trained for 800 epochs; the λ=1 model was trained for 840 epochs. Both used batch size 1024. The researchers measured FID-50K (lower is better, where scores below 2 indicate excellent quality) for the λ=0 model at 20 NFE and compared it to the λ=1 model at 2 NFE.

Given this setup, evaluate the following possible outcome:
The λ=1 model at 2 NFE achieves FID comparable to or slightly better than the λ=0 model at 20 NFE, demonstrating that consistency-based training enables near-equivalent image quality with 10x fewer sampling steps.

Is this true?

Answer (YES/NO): NO